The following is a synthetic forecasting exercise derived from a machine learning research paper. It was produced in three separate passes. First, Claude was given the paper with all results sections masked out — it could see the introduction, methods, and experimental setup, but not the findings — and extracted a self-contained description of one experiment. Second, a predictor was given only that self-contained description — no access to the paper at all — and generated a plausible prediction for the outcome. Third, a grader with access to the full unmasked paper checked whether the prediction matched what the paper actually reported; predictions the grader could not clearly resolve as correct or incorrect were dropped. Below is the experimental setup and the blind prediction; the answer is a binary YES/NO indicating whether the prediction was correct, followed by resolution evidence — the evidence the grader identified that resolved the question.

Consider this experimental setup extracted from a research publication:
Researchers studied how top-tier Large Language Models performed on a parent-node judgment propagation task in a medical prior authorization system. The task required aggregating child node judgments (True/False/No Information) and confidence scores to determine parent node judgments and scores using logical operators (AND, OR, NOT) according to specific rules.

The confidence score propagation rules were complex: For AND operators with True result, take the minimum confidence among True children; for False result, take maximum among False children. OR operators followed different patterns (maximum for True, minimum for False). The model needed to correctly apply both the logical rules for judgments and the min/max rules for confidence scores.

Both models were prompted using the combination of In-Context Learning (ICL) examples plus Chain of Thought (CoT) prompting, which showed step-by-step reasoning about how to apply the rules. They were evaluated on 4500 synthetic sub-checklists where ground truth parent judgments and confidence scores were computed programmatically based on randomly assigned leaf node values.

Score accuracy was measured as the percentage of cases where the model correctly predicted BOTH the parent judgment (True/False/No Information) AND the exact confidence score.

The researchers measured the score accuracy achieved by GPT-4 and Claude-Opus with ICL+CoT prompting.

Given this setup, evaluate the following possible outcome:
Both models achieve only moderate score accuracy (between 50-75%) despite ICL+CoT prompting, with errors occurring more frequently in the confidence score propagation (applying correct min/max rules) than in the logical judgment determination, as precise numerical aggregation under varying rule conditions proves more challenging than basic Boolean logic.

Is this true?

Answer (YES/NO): NO